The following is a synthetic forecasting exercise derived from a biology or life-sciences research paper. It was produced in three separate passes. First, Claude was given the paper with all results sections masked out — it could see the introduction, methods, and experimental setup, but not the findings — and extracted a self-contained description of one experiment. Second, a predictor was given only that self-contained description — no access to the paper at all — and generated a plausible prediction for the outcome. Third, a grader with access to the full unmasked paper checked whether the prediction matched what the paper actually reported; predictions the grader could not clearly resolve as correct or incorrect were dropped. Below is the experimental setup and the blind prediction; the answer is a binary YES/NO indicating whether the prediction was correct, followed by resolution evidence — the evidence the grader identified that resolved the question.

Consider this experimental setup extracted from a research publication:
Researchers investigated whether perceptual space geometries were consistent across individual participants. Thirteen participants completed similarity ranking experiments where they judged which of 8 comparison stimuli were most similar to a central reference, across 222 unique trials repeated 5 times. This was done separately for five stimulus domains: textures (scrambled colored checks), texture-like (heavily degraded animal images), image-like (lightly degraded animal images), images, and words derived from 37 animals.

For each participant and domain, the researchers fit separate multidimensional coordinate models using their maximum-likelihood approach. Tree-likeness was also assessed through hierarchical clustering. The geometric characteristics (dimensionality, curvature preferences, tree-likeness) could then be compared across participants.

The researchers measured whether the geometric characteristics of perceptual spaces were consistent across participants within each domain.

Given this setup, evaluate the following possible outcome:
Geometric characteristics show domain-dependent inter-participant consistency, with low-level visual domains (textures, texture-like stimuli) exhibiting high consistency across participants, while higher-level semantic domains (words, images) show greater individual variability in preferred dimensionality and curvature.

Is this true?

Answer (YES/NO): NO